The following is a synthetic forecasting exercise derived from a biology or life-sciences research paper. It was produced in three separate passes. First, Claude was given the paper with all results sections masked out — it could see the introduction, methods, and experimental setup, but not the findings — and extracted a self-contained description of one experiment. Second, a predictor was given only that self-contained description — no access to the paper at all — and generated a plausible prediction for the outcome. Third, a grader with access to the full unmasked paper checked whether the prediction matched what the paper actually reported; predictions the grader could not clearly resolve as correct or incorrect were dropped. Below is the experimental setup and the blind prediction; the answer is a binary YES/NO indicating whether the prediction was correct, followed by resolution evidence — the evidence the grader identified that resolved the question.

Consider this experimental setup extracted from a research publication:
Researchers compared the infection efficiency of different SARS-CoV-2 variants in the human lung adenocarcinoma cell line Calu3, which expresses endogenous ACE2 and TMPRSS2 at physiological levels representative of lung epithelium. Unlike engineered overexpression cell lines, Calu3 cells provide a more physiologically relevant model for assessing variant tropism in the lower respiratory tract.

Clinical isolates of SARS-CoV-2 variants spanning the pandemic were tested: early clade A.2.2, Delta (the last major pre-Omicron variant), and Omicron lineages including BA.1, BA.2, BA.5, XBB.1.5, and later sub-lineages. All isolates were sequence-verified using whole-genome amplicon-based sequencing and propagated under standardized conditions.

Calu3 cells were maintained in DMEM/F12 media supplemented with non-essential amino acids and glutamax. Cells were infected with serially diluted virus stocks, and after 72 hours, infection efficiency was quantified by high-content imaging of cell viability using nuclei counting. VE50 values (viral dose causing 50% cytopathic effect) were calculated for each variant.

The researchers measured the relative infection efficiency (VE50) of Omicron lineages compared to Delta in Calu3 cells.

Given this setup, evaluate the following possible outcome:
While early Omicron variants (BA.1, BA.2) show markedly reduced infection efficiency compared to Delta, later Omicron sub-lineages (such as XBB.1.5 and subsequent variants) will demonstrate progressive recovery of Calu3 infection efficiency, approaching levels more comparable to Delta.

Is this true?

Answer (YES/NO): NO